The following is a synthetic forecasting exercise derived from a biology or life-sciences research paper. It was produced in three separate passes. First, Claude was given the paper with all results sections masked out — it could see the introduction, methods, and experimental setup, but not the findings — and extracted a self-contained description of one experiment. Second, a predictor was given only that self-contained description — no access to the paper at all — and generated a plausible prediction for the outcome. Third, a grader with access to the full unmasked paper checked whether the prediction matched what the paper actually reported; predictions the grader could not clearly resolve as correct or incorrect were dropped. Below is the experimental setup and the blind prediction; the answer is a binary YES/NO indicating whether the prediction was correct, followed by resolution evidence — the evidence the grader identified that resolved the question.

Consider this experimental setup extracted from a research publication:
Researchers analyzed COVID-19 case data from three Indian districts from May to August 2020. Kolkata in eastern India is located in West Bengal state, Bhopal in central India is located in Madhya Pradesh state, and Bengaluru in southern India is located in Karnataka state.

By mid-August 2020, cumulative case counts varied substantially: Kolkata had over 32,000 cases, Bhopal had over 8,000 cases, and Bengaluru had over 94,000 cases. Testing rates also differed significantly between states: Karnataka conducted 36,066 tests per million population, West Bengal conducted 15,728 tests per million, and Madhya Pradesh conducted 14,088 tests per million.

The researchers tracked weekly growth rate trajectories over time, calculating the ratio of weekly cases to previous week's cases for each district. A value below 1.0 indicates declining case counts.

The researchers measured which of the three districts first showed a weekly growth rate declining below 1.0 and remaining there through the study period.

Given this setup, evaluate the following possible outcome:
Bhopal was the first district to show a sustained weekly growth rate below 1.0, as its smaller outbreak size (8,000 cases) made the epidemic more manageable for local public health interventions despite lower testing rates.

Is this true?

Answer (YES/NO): YES